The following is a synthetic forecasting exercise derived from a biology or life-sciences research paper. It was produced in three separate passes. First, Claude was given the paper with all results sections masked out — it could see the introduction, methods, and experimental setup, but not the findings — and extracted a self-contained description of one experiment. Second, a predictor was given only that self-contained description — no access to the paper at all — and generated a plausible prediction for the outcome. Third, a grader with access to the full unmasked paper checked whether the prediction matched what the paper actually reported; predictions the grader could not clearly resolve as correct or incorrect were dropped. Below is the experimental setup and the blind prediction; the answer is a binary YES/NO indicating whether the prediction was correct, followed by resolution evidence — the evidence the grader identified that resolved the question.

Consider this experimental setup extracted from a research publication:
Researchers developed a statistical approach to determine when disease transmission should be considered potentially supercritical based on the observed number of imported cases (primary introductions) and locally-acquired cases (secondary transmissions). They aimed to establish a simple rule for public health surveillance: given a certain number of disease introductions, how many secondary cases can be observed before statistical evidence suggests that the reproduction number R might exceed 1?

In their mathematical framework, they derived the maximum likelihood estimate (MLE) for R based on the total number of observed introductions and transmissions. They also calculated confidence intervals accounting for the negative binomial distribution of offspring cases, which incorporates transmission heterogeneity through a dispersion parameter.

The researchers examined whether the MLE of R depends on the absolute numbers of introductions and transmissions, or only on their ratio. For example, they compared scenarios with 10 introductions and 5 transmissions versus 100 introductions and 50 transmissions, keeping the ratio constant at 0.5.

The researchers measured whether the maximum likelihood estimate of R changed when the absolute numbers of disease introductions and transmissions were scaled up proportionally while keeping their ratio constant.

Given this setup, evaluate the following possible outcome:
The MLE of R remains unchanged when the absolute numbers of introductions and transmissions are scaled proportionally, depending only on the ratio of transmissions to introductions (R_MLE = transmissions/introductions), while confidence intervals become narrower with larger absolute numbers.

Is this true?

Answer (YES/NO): NO